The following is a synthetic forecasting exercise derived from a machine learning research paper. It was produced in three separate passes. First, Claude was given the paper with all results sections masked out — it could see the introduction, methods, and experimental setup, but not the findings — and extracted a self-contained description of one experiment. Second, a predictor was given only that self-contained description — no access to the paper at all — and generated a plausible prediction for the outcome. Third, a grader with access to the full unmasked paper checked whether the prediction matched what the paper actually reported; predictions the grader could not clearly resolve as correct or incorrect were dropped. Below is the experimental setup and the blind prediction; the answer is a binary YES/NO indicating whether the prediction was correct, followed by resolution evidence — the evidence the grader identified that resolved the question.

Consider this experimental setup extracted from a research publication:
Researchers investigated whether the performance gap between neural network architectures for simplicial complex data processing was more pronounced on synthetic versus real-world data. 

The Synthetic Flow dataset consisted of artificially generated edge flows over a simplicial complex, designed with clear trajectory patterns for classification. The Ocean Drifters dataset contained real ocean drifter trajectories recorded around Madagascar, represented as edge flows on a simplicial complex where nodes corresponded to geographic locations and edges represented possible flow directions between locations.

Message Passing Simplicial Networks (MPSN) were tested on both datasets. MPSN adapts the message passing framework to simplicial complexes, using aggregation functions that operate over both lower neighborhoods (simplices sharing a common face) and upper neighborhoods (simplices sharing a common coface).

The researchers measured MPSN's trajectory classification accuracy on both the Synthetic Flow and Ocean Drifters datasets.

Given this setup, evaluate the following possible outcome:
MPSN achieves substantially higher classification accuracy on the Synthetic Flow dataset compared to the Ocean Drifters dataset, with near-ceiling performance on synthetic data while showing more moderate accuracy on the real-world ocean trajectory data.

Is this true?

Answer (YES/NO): YES